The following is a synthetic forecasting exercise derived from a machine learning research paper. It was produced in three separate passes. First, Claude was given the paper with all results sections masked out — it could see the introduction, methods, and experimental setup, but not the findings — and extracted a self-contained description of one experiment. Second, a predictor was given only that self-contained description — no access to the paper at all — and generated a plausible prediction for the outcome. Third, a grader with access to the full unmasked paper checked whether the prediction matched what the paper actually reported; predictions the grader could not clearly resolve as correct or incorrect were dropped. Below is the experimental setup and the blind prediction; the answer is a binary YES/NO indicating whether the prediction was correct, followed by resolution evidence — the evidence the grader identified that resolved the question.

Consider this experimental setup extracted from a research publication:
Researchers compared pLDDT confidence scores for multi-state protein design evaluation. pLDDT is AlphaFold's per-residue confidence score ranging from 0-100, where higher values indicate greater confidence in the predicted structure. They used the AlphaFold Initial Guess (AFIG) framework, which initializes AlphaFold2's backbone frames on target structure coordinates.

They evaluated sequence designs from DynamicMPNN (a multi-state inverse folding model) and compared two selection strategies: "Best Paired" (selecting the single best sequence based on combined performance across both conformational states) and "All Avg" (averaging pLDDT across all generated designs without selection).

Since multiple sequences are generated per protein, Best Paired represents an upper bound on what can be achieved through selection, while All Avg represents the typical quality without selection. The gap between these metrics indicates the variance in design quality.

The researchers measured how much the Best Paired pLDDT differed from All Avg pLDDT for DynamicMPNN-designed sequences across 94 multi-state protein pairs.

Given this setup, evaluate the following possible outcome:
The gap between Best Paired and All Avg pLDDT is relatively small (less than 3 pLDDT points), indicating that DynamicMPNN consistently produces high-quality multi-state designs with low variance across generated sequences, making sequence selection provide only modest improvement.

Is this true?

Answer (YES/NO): NO